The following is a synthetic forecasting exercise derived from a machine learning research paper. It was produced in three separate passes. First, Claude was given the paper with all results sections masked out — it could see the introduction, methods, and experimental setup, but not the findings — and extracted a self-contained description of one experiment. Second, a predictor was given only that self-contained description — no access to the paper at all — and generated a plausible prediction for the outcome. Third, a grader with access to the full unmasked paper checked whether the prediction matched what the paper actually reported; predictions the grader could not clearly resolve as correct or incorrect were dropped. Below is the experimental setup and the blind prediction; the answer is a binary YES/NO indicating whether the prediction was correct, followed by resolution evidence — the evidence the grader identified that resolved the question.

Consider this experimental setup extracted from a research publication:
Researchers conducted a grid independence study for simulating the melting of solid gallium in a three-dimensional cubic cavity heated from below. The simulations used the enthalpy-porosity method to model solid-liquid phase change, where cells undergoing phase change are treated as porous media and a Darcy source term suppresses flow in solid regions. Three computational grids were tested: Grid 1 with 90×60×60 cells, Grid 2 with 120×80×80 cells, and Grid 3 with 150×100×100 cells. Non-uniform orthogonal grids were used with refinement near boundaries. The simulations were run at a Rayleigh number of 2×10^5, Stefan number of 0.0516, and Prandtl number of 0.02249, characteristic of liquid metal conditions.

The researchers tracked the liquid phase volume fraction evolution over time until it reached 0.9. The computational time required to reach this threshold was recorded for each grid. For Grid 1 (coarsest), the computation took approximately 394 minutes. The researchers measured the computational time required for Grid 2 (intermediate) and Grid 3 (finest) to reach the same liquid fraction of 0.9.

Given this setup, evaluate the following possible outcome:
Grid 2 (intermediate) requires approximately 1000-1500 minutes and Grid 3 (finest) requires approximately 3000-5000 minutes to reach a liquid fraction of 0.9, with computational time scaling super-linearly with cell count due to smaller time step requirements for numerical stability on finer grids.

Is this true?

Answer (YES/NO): NO